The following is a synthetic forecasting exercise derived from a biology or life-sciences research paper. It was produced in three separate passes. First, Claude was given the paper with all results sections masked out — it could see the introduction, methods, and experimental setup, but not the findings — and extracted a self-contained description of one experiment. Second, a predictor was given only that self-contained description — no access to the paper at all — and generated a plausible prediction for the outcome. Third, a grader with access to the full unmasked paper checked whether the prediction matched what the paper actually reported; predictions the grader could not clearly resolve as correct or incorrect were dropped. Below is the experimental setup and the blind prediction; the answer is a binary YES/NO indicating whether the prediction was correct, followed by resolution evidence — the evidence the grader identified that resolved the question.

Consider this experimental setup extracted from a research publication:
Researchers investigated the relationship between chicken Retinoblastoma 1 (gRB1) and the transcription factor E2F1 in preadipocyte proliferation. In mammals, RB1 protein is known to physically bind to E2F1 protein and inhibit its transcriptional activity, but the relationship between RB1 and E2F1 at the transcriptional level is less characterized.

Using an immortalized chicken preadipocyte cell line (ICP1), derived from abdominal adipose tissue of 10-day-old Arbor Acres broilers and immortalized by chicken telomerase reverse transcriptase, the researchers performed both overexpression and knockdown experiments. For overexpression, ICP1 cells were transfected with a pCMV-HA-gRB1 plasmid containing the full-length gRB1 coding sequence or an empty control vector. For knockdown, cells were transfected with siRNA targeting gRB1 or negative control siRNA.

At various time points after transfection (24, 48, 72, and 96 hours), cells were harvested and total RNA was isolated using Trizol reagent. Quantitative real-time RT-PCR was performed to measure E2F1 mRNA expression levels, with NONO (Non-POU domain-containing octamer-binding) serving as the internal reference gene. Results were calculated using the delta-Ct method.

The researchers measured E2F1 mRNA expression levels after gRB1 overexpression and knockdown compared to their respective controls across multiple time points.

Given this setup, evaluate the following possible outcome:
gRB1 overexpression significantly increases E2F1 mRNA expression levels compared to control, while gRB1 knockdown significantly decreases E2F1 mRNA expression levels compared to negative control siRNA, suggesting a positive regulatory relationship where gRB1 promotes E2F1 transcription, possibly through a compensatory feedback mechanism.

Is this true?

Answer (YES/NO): NO